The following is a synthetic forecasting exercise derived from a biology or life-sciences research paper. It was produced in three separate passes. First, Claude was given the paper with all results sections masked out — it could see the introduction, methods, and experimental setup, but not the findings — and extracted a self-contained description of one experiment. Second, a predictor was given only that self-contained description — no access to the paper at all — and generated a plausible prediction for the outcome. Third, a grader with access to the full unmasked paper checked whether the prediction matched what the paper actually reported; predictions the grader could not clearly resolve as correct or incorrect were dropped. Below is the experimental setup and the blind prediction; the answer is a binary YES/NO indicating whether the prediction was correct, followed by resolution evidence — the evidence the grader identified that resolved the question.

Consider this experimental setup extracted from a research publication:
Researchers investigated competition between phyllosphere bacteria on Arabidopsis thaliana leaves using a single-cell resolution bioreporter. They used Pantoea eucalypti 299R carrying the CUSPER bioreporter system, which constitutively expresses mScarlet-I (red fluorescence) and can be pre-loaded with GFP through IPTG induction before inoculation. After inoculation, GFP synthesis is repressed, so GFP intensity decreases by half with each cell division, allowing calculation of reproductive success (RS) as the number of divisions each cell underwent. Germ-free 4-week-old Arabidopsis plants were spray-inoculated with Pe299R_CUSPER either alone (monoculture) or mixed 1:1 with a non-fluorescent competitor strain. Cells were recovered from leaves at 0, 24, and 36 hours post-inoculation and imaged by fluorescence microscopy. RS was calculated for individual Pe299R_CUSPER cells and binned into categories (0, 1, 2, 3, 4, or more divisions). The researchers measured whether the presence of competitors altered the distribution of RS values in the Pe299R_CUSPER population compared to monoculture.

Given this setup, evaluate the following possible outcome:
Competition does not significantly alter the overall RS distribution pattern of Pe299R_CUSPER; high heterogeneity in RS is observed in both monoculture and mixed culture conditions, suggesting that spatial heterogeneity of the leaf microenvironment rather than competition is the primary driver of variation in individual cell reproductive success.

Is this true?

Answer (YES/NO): NO